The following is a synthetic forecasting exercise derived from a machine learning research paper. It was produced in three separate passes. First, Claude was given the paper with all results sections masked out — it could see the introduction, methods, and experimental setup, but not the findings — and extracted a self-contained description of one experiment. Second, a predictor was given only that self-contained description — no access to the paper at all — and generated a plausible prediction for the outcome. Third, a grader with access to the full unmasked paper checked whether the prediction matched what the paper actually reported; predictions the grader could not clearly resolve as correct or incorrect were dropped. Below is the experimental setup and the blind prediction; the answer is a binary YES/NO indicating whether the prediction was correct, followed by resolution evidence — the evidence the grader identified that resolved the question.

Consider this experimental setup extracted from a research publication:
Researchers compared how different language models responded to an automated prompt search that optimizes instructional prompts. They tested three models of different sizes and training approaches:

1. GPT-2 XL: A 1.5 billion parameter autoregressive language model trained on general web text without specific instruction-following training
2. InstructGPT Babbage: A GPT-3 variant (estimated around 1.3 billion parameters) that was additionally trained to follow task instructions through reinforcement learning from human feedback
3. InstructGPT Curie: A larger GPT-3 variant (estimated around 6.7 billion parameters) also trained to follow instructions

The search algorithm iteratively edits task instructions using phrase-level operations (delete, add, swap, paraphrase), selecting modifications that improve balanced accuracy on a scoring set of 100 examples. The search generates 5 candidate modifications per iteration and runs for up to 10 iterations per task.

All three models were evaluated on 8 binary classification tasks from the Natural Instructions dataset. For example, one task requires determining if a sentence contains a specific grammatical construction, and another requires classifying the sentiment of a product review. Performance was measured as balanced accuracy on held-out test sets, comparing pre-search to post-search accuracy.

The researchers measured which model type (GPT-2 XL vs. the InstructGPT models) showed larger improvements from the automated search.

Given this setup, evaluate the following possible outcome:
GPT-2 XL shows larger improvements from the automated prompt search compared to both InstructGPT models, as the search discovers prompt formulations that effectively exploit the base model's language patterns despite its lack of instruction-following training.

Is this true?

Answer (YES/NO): YES